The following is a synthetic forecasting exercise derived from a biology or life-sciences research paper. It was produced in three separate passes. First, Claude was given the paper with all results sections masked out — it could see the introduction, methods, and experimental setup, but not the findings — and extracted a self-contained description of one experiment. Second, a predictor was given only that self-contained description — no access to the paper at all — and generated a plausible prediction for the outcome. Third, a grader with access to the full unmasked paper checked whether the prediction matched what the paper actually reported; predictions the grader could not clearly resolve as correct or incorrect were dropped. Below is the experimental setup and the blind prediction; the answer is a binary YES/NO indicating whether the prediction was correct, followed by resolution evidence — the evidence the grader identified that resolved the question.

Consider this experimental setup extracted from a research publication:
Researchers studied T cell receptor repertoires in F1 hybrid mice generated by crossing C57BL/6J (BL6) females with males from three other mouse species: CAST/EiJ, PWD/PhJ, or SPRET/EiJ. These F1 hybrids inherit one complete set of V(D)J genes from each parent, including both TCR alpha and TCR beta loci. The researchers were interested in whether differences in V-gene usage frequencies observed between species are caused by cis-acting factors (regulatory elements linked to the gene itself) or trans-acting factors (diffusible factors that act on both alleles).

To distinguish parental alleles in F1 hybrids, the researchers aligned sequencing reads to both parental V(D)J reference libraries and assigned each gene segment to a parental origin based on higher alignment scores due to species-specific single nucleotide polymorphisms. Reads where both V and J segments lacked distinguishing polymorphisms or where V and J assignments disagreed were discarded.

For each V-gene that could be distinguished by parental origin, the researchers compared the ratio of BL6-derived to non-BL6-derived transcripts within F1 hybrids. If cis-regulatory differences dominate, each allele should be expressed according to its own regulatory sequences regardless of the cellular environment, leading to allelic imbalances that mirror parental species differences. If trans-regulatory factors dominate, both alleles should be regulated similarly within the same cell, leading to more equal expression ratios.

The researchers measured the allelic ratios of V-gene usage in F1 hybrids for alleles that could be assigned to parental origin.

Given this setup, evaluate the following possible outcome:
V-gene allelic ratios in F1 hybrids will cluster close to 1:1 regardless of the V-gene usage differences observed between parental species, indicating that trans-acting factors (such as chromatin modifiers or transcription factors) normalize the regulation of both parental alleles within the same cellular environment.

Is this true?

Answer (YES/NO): NO